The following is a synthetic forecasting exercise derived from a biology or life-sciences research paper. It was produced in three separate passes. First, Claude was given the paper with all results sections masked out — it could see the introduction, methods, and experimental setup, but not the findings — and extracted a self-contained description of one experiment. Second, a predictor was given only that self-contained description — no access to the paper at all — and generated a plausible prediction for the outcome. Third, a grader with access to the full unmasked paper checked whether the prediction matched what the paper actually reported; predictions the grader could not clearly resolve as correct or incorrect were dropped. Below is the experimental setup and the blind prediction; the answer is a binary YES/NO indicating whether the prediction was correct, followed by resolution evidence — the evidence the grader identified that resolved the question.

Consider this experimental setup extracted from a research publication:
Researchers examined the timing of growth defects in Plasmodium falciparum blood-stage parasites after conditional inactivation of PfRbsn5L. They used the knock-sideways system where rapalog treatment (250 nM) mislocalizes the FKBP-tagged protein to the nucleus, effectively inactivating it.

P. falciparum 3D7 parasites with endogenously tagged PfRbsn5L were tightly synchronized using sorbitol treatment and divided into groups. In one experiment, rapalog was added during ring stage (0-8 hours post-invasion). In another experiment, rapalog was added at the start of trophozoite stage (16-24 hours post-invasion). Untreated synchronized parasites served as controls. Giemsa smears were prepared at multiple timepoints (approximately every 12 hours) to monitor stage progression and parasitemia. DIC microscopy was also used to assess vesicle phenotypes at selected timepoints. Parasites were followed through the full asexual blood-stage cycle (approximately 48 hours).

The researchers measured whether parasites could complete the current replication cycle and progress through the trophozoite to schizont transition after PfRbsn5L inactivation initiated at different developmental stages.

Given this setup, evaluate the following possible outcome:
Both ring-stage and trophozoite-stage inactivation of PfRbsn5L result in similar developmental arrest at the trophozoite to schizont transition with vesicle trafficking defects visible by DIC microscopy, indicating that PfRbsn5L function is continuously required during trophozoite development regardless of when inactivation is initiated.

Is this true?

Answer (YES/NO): NO